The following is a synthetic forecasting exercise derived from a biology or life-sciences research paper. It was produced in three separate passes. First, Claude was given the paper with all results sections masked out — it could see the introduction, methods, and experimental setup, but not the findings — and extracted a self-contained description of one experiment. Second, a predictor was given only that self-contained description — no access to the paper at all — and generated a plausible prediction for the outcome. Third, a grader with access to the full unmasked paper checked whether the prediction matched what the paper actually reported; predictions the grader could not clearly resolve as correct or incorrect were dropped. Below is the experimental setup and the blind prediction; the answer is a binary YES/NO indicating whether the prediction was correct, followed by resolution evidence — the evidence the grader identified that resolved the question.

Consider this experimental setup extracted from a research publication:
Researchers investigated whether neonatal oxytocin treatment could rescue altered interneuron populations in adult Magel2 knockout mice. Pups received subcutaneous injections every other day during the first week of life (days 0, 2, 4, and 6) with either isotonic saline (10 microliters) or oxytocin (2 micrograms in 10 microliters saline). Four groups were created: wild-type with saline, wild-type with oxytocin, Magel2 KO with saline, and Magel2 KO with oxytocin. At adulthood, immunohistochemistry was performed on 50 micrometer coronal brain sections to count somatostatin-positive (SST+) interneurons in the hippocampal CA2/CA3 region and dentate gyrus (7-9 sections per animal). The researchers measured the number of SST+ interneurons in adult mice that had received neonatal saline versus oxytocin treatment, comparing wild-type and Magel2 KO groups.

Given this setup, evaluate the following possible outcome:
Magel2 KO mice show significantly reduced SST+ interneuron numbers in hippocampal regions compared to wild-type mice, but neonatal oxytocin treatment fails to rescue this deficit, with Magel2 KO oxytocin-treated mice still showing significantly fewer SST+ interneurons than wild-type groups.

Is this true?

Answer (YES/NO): NO